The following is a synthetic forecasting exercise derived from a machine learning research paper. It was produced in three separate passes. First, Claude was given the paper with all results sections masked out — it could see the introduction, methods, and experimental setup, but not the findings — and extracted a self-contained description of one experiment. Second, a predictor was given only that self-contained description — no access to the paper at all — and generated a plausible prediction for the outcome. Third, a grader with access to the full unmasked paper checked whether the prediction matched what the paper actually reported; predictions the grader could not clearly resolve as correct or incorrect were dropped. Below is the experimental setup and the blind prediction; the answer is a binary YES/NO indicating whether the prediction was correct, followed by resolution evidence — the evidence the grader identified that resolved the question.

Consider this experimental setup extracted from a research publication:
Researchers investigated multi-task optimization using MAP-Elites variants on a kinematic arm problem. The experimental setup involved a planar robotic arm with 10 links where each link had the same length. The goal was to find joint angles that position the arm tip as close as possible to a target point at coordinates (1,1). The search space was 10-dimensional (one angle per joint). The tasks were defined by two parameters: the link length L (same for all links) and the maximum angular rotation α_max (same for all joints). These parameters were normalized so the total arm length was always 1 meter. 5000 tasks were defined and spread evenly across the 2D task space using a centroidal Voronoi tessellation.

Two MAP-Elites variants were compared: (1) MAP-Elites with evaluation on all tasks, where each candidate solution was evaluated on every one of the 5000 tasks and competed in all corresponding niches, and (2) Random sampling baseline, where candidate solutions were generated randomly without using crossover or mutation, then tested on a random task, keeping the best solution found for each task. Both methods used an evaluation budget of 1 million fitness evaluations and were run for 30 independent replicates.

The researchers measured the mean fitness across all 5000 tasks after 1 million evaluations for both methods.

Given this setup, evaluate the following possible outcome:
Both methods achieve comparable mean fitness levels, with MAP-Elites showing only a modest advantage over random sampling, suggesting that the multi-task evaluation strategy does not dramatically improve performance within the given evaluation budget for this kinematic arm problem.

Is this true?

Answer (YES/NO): NO